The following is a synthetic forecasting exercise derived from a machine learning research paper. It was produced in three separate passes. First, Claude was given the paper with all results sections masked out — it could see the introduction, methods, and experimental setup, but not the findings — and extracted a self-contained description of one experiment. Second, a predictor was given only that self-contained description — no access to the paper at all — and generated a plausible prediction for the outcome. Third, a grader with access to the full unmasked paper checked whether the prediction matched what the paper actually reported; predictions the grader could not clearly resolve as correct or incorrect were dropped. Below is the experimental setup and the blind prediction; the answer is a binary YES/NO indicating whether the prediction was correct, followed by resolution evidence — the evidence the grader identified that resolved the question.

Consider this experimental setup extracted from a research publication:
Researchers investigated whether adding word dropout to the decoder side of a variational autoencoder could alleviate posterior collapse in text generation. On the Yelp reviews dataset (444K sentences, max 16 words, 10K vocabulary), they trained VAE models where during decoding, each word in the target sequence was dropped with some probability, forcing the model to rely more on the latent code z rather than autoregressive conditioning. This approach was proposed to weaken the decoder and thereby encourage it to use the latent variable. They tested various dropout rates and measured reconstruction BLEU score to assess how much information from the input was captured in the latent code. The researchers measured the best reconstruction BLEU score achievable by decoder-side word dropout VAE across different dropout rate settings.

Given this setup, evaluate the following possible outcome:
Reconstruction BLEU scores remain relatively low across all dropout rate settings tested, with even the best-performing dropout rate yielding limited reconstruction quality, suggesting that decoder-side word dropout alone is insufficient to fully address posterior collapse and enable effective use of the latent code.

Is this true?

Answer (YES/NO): YES